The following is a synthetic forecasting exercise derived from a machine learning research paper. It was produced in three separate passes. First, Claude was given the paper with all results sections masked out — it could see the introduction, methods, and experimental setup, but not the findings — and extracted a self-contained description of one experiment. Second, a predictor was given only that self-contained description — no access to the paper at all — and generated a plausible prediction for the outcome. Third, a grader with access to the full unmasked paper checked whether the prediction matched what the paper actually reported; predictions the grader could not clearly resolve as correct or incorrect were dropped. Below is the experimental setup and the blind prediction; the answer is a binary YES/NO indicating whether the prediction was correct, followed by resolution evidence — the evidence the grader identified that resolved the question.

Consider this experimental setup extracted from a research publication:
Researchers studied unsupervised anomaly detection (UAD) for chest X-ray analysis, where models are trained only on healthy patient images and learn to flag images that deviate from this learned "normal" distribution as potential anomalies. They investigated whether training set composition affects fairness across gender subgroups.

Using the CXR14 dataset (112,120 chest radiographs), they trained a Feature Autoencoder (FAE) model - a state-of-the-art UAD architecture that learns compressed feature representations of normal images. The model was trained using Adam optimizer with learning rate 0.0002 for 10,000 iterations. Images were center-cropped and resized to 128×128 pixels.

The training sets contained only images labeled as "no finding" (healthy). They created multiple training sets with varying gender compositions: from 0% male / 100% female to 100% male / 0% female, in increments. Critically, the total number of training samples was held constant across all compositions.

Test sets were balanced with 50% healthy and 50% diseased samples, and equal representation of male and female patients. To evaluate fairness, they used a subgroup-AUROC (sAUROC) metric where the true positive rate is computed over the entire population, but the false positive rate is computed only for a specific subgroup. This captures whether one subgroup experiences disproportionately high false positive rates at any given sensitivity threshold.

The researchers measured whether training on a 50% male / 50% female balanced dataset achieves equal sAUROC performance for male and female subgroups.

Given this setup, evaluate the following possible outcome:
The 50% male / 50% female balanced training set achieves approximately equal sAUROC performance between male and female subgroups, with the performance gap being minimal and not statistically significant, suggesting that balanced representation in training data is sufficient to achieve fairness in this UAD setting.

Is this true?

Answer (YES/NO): NO